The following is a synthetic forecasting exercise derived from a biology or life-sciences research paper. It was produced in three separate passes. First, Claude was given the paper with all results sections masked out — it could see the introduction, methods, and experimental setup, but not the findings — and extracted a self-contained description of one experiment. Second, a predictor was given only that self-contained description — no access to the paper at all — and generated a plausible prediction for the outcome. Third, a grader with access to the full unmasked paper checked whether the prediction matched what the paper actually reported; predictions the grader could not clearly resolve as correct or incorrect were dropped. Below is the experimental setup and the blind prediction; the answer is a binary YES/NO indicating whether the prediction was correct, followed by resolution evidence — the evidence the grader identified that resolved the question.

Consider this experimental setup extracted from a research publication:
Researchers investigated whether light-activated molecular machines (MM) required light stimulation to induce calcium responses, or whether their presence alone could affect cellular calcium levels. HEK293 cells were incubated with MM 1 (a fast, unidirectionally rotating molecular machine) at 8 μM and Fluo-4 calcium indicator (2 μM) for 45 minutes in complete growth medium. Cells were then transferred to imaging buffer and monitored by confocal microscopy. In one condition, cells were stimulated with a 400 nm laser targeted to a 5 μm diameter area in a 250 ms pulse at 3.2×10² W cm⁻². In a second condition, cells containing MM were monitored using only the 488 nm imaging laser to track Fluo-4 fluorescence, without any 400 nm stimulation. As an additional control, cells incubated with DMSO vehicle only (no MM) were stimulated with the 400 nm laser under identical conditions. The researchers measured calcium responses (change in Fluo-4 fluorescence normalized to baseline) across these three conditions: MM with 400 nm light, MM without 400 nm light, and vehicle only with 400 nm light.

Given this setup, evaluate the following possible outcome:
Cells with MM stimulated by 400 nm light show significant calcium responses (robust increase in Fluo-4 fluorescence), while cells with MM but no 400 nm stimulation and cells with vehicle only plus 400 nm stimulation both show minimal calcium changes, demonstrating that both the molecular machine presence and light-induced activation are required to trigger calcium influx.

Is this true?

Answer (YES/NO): YES